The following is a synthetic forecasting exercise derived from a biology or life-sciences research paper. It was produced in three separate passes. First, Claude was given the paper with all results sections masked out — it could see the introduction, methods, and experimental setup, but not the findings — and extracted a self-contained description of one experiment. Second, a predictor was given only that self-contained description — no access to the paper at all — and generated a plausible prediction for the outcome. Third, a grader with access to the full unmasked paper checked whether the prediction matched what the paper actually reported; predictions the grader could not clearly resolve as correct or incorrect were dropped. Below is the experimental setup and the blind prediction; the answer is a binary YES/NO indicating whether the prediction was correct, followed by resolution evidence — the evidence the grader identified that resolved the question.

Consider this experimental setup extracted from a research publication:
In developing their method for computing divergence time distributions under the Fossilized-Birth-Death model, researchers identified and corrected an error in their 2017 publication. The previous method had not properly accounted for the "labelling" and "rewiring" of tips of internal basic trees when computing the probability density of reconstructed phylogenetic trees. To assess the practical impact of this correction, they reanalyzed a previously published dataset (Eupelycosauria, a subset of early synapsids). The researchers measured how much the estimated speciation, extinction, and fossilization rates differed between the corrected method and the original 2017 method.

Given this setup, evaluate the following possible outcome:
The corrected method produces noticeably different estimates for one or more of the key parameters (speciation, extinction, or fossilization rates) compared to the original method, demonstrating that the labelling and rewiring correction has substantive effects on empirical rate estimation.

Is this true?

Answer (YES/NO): NO